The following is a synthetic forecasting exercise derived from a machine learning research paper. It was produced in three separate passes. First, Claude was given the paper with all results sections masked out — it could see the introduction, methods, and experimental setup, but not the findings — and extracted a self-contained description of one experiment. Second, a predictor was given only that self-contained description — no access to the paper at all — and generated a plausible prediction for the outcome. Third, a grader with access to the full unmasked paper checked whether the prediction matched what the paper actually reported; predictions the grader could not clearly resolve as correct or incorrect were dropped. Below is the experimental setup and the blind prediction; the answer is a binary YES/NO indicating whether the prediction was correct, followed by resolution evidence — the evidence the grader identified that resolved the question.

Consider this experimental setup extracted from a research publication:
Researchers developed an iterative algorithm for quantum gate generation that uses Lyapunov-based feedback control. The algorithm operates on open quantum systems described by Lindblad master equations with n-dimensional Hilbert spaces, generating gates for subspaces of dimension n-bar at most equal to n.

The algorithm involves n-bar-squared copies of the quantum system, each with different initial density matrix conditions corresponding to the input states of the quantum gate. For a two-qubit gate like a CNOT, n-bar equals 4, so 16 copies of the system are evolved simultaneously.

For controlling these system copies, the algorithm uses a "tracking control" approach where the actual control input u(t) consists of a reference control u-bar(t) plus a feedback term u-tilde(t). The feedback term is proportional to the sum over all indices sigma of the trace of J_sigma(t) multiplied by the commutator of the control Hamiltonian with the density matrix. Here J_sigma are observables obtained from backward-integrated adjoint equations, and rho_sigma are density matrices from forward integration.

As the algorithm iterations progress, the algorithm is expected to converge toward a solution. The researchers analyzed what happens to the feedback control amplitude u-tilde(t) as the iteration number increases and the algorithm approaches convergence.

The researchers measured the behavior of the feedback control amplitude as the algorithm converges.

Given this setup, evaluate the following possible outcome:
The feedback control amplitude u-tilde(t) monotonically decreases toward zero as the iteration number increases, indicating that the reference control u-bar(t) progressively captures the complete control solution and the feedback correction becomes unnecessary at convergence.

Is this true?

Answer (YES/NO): NO